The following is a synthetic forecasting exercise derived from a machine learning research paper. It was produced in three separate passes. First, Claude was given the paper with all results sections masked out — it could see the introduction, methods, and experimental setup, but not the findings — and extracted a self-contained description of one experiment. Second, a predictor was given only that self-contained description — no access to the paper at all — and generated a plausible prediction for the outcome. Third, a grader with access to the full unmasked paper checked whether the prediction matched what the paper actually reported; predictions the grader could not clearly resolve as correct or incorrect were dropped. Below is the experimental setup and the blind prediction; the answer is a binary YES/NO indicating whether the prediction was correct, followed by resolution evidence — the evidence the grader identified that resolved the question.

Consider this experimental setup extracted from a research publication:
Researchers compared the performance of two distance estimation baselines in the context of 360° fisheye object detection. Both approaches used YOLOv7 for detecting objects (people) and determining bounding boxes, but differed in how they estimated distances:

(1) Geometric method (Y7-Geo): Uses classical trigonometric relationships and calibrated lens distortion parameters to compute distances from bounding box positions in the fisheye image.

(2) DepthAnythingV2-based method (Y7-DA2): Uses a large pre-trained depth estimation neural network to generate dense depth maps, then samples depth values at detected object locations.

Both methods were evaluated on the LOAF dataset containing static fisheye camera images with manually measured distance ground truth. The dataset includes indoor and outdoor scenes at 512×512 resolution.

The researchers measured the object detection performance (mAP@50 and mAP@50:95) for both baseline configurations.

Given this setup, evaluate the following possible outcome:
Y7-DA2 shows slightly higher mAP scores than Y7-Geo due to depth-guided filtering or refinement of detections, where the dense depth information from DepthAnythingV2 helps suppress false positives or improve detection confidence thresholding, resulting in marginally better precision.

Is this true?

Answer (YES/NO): NO